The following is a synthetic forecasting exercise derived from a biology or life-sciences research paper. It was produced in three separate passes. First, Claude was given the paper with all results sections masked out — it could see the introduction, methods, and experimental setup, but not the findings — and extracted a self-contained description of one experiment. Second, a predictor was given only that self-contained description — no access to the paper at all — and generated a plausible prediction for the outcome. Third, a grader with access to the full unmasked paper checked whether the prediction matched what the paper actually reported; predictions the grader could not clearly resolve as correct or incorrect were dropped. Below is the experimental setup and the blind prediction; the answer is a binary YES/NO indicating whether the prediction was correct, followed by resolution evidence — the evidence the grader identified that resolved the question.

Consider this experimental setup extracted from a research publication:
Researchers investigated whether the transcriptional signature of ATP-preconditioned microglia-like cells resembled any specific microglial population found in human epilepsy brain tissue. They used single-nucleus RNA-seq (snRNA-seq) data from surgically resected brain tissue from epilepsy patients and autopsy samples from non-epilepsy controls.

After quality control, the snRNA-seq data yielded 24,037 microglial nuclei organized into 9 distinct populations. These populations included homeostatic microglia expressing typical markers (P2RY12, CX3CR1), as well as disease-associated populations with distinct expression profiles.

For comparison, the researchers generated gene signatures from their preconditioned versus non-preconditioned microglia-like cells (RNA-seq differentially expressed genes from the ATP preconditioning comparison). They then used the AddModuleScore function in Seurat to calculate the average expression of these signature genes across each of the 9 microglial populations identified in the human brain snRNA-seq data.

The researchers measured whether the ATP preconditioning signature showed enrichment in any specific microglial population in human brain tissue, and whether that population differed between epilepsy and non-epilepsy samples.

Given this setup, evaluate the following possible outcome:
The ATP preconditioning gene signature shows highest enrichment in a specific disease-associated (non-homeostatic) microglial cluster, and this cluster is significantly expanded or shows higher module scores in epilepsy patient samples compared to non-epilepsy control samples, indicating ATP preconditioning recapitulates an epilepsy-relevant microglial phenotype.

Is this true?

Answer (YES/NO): YES